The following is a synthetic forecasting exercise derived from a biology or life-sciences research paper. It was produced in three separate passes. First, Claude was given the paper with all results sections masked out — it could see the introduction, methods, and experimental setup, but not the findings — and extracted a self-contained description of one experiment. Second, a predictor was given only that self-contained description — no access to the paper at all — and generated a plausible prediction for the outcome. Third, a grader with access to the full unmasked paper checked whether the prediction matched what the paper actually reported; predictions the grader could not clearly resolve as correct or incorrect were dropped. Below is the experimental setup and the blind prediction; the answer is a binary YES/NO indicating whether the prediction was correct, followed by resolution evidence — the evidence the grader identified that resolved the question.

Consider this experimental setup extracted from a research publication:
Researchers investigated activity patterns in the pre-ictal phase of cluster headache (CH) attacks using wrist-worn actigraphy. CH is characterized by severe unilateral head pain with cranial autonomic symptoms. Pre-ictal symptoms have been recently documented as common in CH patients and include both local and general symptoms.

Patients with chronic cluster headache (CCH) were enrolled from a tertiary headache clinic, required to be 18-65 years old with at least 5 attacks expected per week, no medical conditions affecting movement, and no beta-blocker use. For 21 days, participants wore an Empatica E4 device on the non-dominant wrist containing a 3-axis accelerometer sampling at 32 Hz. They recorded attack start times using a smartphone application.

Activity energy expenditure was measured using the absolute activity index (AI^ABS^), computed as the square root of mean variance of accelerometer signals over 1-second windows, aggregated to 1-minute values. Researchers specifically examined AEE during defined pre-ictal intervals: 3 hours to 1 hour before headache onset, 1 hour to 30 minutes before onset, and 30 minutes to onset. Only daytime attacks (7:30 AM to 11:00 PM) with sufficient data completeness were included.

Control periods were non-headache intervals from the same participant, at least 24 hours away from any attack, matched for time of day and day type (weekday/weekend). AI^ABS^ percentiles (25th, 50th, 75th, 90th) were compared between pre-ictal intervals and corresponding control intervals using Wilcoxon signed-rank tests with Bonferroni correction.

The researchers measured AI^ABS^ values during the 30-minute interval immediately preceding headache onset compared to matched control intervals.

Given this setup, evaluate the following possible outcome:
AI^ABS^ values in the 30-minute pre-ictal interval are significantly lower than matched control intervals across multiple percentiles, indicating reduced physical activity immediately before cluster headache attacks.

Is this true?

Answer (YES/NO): NO